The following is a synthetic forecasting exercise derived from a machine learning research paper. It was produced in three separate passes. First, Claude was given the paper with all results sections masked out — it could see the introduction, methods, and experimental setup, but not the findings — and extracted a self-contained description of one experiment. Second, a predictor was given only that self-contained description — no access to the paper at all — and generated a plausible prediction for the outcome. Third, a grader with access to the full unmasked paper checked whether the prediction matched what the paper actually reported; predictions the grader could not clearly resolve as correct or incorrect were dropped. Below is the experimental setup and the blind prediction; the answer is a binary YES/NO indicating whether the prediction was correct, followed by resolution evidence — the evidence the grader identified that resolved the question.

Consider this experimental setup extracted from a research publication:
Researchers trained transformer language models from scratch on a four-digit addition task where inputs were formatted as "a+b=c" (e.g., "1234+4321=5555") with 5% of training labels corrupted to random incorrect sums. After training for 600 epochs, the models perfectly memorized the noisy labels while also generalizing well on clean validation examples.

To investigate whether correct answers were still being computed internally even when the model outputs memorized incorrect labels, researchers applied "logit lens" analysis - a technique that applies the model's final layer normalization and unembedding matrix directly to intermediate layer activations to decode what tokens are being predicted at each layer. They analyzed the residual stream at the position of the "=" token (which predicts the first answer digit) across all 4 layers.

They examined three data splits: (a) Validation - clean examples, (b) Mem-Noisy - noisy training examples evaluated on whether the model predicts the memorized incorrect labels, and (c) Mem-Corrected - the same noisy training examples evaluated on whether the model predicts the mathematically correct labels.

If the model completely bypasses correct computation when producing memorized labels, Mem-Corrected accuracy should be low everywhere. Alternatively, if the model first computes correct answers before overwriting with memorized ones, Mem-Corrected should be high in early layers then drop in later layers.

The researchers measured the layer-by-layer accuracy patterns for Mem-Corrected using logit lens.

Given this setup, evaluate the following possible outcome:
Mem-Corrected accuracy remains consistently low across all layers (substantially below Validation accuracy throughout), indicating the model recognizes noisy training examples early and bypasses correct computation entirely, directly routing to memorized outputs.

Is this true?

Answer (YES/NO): NO